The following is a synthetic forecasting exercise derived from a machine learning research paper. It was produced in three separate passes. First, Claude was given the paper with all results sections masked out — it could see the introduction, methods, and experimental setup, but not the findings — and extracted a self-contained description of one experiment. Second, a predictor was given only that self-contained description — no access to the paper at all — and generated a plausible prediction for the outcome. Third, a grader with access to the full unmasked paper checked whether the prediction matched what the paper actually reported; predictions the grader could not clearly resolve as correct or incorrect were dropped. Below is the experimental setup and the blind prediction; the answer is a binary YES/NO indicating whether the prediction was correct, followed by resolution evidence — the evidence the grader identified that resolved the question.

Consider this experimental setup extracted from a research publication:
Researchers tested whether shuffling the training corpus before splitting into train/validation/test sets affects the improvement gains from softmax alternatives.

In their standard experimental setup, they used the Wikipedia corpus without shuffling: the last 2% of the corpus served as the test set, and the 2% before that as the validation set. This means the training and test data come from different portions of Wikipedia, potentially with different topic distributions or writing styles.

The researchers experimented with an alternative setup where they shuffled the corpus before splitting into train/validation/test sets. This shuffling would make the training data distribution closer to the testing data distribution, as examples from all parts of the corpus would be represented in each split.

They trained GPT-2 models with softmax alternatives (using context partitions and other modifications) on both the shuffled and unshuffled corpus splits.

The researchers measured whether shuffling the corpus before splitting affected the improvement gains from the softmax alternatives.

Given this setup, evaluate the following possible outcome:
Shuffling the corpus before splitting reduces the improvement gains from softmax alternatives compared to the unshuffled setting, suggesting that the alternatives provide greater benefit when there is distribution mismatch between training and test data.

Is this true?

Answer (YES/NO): NO